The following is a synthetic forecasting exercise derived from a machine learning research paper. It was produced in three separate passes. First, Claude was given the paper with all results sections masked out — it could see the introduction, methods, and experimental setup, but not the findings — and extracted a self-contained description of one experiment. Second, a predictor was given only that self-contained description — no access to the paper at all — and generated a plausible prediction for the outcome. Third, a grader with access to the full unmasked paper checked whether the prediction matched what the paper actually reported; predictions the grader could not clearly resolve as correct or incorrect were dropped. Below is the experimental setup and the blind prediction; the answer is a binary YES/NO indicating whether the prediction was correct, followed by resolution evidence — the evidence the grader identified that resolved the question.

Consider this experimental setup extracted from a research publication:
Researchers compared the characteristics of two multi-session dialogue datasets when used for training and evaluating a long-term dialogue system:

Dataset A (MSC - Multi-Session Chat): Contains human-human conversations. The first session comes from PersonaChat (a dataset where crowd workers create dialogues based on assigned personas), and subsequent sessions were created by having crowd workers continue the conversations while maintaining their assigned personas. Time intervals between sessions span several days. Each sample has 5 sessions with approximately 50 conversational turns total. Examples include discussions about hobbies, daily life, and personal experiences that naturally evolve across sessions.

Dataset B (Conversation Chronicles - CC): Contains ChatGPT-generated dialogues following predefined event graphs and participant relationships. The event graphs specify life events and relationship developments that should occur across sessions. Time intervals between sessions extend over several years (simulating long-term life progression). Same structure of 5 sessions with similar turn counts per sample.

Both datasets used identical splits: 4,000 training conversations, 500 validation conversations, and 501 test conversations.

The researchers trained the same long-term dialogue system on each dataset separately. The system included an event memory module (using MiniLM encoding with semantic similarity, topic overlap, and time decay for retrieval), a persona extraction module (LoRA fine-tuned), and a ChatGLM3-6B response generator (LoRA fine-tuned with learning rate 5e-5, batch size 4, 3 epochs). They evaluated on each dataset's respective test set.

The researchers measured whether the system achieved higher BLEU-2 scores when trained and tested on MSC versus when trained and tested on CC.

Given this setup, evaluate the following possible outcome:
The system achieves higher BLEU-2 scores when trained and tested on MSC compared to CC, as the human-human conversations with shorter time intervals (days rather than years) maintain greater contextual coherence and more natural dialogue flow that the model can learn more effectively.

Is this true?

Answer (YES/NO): NO